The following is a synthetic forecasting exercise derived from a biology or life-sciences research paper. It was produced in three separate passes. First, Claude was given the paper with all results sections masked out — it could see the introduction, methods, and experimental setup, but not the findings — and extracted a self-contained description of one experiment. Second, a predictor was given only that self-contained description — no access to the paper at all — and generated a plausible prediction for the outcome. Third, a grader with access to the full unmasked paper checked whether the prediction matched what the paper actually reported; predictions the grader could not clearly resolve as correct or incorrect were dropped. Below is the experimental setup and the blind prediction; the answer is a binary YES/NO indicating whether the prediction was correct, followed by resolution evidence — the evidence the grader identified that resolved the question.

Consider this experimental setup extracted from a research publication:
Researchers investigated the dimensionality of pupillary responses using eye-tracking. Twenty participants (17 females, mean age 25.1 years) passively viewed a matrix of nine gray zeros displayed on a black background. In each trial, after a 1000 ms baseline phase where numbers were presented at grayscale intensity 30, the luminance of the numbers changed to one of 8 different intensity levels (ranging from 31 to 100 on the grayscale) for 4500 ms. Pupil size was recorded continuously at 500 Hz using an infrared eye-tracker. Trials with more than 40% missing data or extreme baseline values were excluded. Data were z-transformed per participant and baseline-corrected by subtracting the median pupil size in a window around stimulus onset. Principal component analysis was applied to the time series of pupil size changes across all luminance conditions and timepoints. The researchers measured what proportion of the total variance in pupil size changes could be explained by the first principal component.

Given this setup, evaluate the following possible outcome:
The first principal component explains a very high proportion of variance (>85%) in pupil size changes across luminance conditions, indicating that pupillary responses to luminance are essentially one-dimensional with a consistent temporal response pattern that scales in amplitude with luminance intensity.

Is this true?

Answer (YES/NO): NO